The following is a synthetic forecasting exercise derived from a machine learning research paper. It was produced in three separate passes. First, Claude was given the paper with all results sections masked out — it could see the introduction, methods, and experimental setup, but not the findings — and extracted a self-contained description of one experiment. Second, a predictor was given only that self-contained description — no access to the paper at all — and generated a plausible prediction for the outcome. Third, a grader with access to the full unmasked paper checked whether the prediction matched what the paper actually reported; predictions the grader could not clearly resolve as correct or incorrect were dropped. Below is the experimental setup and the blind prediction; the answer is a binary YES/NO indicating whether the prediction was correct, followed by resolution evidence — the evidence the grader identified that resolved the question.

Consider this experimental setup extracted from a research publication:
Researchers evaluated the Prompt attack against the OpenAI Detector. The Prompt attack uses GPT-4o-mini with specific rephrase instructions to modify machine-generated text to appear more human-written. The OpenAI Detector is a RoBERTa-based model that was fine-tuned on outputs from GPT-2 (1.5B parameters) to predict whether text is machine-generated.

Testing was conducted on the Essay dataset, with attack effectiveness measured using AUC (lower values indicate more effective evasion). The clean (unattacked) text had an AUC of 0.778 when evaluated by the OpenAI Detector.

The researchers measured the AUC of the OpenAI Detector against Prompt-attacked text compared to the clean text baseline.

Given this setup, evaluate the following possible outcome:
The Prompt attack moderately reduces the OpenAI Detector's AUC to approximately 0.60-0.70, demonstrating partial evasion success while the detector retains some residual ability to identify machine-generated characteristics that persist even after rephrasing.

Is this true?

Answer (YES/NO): YES